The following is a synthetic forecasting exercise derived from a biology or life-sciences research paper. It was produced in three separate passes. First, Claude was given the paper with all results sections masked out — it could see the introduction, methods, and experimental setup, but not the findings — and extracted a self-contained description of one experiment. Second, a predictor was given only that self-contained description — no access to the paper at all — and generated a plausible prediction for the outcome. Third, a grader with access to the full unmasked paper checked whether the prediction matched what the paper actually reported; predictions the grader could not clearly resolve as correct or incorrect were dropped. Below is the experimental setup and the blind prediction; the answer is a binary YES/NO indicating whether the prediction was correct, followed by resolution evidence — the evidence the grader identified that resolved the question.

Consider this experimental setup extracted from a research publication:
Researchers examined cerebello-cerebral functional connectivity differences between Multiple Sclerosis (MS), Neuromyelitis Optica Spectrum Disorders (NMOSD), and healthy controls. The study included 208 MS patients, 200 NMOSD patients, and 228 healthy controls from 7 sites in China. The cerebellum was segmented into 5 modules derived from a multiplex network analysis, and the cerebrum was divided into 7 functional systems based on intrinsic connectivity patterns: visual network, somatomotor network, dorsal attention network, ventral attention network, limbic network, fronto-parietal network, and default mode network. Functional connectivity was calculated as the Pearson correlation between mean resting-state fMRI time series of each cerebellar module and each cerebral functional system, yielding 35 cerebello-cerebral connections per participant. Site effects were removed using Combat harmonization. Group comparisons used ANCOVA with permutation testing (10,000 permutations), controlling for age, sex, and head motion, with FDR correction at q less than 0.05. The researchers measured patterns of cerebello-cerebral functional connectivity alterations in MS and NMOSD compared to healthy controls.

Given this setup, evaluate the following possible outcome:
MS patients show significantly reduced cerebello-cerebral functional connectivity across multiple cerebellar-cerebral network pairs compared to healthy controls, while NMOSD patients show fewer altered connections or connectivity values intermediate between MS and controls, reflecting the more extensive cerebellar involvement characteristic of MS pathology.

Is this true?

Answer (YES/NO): NO